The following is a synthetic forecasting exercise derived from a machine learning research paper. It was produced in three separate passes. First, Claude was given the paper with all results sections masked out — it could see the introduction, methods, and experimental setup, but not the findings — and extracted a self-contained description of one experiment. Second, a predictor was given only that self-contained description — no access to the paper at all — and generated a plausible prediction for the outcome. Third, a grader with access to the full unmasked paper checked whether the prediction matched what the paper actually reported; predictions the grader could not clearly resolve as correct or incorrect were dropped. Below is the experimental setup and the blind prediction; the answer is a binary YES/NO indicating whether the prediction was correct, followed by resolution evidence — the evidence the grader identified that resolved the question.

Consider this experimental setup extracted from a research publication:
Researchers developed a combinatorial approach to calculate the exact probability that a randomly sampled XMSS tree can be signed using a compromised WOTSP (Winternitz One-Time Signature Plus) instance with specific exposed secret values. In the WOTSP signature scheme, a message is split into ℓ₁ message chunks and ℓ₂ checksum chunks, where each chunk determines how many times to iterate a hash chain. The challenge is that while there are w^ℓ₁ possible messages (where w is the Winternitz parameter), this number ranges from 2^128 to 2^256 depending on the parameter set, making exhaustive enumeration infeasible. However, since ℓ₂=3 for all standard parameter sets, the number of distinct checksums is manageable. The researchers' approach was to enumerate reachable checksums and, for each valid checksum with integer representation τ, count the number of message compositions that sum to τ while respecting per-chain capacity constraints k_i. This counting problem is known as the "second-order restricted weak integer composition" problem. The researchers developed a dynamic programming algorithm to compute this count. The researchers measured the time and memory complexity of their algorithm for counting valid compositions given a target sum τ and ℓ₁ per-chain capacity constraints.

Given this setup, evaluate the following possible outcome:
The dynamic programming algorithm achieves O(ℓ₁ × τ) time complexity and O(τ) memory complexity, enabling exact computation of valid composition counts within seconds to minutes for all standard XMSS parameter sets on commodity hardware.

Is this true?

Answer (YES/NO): YES